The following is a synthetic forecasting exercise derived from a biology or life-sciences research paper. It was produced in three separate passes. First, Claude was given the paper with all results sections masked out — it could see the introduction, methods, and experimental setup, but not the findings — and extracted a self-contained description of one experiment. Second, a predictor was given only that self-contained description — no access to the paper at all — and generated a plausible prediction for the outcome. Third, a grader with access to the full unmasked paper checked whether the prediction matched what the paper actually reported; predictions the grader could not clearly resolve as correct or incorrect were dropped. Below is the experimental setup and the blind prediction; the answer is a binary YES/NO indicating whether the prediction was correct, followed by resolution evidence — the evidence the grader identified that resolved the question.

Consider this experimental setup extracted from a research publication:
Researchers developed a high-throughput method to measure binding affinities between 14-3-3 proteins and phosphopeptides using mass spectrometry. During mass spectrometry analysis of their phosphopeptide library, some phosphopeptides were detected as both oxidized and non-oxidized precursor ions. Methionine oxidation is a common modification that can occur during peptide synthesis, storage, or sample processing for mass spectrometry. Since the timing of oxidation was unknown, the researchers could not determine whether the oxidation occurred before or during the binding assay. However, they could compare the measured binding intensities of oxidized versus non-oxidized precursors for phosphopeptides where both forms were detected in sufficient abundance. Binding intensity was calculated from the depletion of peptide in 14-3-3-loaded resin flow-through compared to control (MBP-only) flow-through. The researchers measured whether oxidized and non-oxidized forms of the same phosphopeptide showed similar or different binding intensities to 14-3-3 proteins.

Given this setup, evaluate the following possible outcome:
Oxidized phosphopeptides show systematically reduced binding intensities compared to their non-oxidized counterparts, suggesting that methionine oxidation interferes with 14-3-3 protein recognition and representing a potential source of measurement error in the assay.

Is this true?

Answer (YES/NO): NO